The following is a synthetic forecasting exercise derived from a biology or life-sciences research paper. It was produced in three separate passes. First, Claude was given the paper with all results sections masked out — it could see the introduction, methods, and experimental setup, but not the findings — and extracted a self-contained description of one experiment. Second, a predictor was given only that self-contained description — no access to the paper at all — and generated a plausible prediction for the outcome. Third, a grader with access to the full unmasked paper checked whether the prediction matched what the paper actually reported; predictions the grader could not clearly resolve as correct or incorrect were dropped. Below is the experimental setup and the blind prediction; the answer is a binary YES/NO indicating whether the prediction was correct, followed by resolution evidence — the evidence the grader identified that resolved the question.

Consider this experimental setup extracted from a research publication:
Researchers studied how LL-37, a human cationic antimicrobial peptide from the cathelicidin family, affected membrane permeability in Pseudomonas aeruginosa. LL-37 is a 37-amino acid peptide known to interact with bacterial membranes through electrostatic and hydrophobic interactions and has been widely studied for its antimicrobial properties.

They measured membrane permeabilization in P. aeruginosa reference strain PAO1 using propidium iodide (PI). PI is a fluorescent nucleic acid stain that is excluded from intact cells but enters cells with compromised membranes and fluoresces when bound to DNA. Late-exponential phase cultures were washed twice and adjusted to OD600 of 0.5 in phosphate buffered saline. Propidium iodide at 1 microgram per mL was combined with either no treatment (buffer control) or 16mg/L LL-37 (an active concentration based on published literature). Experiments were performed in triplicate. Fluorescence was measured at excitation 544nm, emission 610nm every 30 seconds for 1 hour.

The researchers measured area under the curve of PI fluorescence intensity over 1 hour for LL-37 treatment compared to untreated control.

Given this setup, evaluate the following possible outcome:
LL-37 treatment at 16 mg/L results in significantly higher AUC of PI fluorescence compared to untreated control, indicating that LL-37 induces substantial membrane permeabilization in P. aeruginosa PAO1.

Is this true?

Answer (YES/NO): NO